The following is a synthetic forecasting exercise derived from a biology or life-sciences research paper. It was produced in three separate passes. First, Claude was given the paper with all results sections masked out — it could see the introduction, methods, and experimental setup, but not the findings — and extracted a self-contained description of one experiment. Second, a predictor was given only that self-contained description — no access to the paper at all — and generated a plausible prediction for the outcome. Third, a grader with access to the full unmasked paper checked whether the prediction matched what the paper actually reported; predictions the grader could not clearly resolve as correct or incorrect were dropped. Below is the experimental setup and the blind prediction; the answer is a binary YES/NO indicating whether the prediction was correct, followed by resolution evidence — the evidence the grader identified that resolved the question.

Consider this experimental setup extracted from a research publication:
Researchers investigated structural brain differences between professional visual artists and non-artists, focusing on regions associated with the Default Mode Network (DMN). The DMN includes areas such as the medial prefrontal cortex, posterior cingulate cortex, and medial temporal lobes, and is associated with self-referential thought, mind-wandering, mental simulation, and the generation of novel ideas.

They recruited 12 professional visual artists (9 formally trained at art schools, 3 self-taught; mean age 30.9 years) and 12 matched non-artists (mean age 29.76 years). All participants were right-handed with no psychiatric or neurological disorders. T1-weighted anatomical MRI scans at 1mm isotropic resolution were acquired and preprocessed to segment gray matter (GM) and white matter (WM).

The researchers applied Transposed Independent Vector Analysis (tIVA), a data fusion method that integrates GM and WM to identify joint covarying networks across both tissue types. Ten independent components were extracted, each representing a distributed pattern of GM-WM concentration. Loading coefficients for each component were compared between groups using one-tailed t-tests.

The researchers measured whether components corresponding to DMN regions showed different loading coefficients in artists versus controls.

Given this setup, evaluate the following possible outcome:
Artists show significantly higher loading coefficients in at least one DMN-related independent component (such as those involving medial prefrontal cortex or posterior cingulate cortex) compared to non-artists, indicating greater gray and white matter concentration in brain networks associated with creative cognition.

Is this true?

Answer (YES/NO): YES